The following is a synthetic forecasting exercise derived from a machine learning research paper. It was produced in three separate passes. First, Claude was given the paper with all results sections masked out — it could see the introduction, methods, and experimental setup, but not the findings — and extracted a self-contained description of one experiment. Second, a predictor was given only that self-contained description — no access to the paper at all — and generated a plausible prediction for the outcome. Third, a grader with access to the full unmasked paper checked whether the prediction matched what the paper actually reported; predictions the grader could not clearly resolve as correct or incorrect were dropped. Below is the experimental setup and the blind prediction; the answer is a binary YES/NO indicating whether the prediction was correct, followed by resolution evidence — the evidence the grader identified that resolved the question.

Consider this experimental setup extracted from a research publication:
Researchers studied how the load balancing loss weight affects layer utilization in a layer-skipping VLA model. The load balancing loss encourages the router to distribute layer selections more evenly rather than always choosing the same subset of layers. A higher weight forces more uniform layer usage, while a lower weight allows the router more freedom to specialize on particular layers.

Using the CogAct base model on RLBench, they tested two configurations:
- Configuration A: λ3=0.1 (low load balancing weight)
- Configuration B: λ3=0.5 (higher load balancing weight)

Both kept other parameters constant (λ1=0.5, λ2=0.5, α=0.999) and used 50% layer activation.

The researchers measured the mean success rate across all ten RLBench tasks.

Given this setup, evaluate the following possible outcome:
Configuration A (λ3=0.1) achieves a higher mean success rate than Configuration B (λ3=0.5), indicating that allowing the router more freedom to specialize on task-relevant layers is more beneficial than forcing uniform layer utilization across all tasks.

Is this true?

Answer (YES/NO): YES